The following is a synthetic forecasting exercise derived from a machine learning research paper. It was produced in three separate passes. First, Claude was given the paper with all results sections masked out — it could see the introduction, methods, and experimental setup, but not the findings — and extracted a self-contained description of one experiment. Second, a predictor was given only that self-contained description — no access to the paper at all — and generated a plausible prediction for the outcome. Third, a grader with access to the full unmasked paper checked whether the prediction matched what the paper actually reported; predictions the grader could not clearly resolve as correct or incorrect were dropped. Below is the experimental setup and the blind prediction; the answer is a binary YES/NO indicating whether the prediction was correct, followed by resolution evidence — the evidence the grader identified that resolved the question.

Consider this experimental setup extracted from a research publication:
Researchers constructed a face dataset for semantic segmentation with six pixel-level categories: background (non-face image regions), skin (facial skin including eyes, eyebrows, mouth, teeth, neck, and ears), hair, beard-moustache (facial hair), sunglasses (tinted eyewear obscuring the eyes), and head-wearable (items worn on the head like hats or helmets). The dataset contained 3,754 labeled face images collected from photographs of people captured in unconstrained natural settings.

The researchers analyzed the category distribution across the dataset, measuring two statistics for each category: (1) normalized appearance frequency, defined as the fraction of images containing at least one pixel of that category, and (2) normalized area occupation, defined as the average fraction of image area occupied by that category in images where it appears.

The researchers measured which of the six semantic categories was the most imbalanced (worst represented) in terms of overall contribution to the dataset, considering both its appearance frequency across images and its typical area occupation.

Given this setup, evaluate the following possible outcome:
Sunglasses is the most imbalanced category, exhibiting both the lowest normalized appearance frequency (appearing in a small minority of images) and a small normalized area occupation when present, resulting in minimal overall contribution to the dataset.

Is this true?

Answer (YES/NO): YES